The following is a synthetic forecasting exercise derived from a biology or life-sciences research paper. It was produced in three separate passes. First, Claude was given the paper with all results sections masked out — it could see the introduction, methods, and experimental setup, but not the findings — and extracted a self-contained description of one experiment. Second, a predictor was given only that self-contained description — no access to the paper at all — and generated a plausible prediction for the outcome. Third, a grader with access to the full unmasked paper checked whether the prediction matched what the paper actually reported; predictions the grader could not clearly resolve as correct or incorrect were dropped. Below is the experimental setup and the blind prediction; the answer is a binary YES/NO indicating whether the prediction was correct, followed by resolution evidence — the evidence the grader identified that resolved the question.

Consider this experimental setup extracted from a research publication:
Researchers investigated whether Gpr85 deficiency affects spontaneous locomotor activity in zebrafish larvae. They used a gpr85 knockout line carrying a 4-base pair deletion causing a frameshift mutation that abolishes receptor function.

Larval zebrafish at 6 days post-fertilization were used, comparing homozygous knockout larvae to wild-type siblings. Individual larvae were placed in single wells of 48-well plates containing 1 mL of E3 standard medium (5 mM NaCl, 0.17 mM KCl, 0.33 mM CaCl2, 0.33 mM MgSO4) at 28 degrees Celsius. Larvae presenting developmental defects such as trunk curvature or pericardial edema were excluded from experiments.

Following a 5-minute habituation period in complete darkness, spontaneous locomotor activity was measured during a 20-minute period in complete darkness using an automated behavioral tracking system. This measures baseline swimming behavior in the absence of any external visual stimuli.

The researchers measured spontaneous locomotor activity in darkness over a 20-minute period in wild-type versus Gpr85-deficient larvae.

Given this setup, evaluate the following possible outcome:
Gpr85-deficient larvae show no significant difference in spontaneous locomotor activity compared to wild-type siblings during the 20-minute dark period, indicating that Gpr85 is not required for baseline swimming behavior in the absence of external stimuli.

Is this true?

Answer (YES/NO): YES